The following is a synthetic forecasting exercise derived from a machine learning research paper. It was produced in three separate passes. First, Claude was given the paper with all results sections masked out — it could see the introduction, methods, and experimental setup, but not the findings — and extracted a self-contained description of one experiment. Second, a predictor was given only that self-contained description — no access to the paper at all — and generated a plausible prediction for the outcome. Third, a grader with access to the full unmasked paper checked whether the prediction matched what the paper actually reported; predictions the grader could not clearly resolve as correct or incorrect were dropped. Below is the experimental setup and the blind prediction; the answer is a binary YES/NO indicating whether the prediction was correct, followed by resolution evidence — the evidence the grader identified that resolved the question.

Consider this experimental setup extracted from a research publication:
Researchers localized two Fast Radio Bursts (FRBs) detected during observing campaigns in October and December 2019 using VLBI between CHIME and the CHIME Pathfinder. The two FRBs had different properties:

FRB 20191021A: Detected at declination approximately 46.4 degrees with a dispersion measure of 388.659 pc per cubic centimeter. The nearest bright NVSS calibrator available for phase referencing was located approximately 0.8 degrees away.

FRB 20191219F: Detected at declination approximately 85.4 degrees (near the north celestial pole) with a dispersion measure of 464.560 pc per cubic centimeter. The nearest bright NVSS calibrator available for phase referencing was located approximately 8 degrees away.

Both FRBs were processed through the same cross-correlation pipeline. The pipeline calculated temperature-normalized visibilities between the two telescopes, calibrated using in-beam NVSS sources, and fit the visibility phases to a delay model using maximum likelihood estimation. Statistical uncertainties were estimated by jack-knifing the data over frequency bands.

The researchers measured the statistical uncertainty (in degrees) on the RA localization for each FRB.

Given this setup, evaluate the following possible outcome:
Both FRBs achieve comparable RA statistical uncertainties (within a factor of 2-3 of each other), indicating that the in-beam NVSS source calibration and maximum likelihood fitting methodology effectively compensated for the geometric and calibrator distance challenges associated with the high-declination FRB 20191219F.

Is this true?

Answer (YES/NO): NO